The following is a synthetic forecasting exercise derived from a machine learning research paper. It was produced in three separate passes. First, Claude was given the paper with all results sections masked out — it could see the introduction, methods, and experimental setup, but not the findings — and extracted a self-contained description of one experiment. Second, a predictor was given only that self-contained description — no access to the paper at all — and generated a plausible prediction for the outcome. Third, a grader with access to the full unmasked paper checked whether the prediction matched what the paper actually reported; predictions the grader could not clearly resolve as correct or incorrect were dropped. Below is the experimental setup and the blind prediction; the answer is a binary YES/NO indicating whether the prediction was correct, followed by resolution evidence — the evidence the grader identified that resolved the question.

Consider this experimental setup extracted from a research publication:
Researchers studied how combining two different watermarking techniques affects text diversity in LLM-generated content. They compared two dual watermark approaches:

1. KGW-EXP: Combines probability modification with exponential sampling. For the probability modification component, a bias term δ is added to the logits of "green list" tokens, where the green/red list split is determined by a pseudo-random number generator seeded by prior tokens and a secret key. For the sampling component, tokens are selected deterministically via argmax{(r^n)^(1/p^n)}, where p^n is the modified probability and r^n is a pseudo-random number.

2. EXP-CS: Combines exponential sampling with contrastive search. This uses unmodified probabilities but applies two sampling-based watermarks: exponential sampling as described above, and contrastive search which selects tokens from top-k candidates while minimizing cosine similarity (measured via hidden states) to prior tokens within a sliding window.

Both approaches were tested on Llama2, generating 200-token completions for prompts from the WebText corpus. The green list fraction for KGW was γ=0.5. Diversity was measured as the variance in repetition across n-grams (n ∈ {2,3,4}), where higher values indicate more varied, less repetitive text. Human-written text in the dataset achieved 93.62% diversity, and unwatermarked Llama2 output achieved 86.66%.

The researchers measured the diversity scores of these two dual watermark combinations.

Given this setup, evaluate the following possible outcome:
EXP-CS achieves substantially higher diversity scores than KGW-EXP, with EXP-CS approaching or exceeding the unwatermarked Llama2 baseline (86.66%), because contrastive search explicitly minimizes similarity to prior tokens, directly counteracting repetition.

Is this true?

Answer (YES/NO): YES